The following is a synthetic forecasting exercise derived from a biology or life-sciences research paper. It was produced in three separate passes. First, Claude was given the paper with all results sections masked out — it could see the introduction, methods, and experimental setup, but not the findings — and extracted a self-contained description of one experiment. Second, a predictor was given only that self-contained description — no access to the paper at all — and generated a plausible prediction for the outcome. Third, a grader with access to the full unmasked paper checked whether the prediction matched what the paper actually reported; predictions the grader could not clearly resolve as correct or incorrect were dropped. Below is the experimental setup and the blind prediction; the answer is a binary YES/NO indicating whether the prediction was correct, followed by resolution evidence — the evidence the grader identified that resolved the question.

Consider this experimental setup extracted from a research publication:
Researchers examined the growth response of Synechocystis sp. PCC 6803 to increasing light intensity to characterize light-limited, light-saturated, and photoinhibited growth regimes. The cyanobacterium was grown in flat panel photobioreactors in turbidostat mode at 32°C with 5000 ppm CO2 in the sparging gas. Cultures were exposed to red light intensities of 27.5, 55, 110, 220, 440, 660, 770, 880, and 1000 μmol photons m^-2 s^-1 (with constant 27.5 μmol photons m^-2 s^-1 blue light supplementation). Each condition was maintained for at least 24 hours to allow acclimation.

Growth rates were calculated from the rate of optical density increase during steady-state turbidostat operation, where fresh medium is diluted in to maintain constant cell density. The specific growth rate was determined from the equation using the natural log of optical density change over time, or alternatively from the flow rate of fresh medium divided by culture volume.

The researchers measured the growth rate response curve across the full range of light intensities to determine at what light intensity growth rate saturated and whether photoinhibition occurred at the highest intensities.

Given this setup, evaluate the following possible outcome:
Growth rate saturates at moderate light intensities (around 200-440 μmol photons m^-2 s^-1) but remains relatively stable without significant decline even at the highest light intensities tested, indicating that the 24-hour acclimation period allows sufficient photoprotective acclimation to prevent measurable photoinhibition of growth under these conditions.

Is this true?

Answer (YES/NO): NO